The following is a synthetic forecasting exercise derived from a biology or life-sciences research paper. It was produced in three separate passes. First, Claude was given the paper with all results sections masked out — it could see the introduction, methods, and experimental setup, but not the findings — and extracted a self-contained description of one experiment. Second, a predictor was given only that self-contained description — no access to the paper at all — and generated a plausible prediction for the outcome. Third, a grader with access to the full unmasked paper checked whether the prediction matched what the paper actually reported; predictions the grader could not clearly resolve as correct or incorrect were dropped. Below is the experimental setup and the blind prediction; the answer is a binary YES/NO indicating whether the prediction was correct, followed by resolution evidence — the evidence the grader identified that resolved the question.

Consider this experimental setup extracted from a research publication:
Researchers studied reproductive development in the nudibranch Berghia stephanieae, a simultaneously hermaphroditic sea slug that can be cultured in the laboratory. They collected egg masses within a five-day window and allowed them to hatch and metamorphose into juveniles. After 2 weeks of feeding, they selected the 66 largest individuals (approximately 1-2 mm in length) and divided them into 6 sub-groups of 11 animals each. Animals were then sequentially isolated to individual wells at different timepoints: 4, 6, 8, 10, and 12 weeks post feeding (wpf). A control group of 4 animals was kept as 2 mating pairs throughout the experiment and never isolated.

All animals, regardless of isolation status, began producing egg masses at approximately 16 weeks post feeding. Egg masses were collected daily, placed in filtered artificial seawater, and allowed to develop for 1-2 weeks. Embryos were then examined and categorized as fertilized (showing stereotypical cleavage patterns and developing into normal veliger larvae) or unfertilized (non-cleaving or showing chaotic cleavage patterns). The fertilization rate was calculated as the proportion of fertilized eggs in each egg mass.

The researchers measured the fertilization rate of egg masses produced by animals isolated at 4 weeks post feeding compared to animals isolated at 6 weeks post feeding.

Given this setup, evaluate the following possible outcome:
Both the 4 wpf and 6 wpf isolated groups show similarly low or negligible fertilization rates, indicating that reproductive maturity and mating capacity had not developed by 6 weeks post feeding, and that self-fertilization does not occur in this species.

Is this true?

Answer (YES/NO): YES